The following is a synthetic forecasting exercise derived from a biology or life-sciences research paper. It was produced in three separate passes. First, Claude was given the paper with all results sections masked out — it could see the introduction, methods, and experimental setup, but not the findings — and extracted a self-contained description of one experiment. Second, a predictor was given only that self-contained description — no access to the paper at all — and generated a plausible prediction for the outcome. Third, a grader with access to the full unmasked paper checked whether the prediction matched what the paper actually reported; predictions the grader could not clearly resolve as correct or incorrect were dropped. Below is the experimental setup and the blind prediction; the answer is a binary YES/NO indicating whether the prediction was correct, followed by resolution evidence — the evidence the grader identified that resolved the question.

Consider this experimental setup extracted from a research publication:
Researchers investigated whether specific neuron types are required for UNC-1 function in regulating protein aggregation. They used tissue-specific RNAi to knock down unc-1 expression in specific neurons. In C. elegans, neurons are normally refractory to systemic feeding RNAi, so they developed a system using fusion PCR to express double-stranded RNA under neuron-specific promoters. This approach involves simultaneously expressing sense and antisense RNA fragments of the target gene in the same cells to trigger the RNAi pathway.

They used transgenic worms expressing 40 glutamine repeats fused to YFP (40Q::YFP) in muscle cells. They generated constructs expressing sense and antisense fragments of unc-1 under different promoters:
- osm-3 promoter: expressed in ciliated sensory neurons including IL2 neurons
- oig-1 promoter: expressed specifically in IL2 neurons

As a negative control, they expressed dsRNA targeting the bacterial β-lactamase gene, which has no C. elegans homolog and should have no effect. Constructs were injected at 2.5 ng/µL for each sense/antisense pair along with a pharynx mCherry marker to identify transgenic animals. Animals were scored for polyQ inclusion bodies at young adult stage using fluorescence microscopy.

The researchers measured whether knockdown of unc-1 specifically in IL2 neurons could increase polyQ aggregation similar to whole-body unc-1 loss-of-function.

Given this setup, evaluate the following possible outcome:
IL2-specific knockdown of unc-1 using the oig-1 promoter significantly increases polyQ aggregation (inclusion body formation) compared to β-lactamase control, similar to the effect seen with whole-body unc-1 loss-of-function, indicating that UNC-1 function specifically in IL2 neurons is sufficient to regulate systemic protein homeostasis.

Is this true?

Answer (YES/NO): YES